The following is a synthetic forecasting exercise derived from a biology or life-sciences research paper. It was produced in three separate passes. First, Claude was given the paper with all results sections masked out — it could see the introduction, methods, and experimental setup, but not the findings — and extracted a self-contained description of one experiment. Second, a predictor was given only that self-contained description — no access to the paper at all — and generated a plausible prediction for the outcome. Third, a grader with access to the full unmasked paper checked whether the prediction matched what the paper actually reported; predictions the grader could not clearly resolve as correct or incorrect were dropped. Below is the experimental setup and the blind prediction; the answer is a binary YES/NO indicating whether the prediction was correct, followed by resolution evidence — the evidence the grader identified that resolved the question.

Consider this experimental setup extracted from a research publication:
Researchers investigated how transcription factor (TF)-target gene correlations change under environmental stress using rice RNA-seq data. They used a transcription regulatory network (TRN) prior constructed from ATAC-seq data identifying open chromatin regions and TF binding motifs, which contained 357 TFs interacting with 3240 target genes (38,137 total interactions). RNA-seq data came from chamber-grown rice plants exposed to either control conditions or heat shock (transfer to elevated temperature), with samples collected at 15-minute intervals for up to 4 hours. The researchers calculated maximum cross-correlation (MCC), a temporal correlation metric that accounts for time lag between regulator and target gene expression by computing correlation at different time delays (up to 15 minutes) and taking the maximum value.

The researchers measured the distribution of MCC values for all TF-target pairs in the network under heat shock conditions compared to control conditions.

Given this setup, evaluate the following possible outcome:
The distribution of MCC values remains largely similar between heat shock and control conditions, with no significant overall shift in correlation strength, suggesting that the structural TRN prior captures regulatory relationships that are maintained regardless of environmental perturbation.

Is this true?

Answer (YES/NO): NO